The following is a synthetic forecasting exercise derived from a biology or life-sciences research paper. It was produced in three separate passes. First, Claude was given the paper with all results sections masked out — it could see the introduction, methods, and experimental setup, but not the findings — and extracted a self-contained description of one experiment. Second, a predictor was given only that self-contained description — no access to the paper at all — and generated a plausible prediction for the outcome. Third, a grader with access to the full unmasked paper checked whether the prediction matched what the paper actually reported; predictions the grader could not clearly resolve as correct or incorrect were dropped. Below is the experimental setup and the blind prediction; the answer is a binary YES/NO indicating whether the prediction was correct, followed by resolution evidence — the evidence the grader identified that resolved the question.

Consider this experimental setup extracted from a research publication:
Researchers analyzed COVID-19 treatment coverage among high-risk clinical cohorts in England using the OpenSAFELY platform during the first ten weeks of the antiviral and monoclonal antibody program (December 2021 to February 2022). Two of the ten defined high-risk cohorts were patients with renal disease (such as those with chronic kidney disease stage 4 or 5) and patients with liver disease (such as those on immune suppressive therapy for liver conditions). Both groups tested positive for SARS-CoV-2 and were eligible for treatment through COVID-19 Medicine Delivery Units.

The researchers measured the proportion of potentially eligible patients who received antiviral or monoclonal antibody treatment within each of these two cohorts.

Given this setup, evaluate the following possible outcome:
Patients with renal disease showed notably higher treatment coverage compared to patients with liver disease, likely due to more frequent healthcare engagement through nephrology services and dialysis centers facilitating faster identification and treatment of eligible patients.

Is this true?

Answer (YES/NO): YES